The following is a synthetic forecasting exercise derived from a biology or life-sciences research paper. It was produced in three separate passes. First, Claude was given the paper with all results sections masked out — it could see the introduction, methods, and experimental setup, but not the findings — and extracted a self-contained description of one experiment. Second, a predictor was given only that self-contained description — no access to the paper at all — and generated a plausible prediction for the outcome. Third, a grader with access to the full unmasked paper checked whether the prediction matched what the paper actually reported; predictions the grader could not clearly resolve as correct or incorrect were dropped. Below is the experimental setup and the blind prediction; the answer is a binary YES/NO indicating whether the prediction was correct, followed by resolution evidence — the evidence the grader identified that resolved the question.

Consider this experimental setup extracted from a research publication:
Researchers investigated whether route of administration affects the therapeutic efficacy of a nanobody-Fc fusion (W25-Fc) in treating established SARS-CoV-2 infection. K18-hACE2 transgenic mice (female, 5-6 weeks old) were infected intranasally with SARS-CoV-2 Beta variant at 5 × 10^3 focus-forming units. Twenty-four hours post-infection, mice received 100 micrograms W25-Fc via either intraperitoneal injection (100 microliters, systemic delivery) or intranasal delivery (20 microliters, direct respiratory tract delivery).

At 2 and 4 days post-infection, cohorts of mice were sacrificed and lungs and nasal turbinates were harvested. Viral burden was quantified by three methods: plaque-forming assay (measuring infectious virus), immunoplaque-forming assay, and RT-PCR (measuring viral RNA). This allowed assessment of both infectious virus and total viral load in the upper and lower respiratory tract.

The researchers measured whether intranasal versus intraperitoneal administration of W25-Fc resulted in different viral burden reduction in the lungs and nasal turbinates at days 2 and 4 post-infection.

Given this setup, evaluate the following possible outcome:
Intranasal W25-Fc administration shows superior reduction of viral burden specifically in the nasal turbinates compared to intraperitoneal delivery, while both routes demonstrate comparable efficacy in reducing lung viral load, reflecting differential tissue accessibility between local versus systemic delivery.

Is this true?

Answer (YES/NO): NO